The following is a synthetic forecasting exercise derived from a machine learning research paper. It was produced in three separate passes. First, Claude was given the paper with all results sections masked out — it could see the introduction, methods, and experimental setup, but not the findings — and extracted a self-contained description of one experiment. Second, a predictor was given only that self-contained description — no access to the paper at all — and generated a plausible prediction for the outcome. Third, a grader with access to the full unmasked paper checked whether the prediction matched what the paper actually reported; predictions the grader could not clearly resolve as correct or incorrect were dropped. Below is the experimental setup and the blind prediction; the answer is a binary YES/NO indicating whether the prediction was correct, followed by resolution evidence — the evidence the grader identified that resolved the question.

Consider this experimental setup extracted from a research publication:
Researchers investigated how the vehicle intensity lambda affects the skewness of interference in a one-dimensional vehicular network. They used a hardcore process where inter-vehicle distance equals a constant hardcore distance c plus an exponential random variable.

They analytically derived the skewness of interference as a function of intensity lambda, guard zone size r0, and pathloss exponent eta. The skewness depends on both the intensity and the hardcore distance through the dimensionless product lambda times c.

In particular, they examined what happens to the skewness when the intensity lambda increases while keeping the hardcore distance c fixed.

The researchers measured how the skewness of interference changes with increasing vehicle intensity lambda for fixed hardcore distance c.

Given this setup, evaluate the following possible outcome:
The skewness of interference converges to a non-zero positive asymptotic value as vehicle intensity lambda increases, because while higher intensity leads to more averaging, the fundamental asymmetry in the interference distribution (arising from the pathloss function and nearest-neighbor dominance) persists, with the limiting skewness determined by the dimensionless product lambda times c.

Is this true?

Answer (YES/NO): NO